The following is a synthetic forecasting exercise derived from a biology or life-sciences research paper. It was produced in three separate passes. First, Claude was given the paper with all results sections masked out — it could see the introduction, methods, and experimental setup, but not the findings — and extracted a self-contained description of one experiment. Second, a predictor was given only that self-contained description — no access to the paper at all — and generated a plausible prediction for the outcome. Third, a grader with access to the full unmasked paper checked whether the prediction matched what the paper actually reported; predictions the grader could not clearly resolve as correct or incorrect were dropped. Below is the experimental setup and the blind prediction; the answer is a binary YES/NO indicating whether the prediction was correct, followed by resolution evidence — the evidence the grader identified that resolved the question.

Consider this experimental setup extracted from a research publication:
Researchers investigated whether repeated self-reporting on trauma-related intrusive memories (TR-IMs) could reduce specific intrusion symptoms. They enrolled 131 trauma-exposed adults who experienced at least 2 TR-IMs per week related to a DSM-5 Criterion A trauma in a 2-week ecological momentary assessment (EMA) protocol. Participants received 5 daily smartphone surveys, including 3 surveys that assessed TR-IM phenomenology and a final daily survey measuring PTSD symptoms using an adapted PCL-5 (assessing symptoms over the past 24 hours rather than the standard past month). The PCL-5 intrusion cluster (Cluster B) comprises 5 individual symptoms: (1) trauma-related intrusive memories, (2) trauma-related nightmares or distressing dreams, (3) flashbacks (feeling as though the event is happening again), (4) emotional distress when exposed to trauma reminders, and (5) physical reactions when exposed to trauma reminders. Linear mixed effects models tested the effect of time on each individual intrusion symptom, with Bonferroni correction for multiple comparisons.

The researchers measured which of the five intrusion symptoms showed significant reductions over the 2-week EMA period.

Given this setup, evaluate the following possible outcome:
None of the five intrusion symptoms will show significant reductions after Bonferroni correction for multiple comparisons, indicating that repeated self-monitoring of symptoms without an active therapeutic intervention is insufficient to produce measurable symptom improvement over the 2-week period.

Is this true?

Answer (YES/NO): NO